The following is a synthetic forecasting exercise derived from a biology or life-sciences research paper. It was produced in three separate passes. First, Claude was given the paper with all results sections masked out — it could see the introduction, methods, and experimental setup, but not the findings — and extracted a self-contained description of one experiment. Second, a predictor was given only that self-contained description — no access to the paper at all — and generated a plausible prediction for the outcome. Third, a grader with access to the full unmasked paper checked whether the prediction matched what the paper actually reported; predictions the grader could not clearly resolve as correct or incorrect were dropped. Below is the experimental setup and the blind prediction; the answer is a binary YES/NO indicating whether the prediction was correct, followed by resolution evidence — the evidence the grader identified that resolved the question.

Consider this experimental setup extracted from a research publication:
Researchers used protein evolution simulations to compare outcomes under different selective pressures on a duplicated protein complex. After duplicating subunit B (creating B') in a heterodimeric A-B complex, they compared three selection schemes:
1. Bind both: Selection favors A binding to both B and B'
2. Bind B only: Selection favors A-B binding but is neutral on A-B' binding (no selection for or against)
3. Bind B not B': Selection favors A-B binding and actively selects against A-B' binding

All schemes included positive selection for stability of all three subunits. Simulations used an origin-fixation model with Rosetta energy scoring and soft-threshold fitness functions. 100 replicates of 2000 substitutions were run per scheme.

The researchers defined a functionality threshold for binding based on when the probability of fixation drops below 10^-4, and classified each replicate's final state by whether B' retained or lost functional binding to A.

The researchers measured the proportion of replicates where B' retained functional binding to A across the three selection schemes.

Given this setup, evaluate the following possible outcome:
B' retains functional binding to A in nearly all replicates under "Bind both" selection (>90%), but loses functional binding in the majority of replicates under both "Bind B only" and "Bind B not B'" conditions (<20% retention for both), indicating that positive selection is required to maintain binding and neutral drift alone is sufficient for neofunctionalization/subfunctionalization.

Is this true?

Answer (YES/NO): NO